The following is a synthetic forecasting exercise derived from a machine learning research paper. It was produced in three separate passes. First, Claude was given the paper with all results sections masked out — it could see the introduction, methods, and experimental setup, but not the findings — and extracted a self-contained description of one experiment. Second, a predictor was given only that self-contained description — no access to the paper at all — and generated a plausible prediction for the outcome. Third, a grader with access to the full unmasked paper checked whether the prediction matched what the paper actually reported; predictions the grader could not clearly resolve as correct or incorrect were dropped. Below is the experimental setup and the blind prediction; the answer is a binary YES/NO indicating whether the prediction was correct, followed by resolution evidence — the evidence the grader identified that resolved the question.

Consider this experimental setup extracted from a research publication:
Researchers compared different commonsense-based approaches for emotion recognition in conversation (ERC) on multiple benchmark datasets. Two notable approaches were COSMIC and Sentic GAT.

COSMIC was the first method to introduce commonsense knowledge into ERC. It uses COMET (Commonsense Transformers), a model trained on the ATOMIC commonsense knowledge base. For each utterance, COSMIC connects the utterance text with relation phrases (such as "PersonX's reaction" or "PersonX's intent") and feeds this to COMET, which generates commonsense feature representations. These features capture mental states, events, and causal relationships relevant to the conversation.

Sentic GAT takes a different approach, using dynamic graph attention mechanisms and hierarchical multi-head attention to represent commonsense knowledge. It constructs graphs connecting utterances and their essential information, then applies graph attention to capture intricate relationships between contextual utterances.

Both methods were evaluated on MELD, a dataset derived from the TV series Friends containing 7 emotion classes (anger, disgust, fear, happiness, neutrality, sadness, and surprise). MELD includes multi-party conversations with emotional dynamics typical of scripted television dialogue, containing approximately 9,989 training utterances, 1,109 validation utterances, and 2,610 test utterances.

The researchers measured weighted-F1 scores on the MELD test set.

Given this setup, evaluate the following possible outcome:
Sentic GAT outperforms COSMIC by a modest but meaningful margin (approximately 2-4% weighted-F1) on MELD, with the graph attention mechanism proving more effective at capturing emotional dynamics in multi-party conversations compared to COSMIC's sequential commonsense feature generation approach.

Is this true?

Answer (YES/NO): NO